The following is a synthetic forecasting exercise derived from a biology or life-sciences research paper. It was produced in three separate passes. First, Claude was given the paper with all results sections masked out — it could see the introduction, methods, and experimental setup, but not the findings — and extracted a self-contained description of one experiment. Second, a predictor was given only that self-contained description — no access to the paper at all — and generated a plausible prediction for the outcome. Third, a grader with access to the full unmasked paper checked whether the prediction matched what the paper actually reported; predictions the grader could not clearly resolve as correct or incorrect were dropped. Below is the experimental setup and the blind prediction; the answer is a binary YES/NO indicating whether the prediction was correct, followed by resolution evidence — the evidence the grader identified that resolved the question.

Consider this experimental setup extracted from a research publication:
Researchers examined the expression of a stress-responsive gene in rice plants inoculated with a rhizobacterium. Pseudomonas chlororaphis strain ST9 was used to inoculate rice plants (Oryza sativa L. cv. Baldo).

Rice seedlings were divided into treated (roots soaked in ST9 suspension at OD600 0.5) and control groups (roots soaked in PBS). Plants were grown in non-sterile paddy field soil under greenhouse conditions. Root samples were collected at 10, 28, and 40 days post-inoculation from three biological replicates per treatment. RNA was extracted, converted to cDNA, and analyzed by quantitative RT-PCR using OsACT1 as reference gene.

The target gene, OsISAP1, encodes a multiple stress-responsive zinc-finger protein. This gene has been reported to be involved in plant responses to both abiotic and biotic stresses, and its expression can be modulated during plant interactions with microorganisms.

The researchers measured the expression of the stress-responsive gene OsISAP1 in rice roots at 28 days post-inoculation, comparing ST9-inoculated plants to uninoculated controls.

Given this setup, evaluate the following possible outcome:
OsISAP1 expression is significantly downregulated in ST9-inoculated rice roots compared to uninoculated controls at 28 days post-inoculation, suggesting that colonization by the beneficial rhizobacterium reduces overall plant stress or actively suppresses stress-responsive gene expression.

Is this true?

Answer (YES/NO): NO